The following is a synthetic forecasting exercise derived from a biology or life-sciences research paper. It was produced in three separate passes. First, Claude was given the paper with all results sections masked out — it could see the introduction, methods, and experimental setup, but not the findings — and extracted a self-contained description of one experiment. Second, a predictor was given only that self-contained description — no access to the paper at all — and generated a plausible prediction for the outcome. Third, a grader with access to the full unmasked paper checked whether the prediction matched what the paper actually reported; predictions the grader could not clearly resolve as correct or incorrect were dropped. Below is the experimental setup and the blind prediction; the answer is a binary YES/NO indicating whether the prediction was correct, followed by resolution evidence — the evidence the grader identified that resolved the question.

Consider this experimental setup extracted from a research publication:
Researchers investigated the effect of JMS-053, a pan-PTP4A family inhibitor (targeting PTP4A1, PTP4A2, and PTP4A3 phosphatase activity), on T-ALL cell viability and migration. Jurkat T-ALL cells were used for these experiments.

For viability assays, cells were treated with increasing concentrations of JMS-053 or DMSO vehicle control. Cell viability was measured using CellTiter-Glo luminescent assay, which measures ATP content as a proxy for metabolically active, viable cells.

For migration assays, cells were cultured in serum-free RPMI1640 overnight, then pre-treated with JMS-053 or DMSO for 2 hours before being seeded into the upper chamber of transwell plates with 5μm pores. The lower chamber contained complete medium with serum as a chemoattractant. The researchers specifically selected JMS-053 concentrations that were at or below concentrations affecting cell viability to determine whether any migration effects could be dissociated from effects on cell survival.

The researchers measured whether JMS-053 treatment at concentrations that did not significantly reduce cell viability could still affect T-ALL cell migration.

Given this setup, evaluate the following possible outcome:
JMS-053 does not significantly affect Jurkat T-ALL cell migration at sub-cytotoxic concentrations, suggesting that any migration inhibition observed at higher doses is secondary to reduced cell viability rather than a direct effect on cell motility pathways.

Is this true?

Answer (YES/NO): NO